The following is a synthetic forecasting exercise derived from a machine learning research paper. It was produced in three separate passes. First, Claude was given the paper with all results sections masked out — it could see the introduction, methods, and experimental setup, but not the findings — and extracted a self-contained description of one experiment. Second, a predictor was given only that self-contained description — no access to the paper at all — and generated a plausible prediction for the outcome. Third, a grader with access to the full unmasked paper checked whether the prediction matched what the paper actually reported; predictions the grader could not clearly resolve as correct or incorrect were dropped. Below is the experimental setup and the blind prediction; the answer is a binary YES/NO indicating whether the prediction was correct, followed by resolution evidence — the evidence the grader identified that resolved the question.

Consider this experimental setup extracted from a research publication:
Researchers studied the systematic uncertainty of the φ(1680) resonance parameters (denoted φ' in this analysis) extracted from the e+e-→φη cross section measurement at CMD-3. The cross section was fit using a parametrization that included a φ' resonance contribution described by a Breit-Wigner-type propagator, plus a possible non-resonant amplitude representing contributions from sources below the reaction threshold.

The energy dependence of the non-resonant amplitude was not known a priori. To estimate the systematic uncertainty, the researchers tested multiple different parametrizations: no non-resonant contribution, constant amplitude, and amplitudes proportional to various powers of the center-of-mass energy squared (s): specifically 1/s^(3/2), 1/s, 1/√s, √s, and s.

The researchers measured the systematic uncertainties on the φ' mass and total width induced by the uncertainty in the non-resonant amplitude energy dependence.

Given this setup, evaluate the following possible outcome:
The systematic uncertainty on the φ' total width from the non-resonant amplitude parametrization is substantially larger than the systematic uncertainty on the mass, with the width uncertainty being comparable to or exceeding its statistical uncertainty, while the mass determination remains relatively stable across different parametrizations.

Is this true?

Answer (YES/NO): YES